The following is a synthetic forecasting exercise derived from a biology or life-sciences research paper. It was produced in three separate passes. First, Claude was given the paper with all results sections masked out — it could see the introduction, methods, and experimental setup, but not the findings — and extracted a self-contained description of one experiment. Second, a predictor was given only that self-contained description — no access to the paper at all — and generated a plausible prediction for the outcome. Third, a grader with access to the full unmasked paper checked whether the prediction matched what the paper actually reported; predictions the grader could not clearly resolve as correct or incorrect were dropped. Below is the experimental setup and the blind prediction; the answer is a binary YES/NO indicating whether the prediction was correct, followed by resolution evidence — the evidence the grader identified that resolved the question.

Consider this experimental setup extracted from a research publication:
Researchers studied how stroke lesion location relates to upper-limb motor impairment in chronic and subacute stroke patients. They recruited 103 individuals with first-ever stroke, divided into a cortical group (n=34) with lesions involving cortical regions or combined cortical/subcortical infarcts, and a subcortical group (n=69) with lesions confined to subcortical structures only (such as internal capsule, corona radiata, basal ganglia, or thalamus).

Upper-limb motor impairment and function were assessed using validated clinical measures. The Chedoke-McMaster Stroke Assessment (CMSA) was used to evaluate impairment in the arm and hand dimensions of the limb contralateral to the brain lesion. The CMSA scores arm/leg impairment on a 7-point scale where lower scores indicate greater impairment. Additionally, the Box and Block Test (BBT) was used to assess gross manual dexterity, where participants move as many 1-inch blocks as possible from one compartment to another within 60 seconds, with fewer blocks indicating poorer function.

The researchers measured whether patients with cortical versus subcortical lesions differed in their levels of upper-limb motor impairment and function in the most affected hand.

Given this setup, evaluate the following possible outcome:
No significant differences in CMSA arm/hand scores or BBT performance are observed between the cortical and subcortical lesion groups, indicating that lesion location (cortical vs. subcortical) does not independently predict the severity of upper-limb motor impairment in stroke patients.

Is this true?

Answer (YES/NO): NO